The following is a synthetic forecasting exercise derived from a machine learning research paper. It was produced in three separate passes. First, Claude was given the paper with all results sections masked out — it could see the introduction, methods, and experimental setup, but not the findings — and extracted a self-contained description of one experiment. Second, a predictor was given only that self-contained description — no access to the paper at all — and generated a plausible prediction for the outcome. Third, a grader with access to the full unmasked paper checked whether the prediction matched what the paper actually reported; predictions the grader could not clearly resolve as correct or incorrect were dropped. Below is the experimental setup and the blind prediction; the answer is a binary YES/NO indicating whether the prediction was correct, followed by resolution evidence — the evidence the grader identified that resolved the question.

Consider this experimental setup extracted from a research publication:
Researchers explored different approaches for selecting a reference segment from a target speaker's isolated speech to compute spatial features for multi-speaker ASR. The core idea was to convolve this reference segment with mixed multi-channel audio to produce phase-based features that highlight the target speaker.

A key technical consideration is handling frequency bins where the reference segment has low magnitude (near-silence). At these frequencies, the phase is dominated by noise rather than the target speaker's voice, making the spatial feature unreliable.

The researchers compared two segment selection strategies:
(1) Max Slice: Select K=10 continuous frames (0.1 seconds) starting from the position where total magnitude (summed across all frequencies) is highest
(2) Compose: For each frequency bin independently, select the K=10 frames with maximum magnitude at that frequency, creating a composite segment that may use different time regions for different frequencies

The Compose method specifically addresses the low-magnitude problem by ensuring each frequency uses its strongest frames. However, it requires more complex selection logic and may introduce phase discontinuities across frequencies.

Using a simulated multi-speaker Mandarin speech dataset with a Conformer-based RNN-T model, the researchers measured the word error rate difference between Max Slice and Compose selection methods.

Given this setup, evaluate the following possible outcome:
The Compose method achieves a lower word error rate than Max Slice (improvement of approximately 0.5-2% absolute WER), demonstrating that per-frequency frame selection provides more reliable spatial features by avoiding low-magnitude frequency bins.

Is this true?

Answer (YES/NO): NO